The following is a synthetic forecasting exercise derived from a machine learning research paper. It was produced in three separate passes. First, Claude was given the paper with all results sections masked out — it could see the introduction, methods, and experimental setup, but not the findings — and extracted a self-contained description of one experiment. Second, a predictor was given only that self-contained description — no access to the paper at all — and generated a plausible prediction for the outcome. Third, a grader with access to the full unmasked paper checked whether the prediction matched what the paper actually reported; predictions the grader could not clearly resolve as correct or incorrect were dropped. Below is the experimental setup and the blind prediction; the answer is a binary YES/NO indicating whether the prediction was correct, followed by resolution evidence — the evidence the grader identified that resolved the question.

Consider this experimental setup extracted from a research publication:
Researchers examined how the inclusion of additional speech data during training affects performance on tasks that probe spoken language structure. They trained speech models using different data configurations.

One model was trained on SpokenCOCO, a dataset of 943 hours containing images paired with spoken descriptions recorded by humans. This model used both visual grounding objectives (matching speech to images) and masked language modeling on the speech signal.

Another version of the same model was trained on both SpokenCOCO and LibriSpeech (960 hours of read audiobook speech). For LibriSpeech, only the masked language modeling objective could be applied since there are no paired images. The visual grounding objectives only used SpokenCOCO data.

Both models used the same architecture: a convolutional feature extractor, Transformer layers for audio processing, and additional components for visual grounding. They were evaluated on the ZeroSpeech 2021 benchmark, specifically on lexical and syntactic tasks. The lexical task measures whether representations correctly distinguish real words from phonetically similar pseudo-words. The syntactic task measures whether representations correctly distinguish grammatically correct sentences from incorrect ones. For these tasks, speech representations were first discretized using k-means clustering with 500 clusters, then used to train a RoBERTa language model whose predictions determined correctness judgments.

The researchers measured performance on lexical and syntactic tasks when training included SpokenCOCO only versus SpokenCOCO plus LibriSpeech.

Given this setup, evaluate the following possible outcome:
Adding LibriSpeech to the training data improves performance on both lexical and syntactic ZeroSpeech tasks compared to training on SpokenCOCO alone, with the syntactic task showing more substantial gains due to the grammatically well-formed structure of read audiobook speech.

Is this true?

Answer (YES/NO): NO